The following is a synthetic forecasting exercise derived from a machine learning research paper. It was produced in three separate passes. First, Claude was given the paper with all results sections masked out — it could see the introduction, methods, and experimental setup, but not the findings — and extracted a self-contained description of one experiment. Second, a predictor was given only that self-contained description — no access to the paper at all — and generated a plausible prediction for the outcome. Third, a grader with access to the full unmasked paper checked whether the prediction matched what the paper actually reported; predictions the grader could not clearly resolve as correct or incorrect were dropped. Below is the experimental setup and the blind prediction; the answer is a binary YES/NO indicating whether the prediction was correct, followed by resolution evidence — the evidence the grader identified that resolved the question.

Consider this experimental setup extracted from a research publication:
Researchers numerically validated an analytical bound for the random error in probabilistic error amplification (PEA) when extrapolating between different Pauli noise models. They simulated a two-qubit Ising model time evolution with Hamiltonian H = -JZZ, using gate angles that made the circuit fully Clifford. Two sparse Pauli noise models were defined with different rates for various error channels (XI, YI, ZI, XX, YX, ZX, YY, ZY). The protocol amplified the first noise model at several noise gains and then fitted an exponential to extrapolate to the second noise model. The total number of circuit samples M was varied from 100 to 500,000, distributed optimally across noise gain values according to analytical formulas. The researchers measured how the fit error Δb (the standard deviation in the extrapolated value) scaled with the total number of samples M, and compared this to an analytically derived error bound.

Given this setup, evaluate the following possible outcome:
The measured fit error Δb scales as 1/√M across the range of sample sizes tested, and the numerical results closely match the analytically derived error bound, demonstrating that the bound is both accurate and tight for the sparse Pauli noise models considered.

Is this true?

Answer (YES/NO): YES